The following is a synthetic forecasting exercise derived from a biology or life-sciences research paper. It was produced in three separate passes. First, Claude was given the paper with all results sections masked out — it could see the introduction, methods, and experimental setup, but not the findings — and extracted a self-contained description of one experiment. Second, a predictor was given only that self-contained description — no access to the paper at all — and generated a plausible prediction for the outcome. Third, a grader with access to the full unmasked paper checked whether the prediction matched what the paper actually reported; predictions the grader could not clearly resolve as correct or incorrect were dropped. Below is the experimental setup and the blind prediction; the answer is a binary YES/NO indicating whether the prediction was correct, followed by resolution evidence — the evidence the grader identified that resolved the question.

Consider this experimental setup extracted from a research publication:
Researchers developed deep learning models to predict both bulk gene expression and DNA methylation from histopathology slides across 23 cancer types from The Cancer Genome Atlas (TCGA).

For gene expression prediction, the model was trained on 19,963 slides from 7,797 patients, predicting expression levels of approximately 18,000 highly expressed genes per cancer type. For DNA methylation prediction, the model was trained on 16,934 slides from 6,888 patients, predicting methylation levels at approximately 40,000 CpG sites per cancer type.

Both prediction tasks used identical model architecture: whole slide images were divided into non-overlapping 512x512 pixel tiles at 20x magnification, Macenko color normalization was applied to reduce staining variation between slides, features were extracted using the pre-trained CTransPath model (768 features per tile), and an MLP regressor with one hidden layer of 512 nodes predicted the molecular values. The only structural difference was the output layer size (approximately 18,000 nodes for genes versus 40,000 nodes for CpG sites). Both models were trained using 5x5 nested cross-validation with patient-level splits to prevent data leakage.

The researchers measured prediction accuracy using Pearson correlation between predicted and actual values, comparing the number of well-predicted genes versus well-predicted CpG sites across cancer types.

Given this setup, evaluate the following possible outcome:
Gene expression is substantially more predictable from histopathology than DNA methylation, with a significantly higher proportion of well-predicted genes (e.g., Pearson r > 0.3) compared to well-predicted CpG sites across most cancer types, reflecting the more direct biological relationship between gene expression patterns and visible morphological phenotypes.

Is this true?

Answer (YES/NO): NO